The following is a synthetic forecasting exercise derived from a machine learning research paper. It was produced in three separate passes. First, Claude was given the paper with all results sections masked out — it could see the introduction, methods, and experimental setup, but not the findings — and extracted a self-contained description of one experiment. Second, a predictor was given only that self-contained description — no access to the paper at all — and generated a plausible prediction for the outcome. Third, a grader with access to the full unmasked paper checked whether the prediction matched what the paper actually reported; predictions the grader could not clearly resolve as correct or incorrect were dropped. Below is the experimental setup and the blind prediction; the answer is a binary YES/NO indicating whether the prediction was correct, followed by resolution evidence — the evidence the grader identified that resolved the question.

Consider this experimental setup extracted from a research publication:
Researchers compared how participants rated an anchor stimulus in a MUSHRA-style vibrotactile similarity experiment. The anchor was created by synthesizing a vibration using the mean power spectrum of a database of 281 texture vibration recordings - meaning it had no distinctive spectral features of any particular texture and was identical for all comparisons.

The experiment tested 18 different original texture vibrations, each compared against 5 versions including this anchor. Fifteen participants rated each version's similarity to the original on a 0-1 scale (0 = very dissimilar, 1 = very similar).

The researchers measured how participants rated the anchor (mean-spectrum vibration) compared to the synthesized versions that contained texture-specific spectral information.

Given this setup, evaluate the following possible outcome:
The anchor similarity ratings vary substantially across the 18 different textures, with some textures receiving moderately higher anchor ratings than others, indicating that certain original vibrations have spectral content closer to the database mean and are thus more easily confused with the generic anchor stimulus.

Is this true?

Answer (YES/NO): YES